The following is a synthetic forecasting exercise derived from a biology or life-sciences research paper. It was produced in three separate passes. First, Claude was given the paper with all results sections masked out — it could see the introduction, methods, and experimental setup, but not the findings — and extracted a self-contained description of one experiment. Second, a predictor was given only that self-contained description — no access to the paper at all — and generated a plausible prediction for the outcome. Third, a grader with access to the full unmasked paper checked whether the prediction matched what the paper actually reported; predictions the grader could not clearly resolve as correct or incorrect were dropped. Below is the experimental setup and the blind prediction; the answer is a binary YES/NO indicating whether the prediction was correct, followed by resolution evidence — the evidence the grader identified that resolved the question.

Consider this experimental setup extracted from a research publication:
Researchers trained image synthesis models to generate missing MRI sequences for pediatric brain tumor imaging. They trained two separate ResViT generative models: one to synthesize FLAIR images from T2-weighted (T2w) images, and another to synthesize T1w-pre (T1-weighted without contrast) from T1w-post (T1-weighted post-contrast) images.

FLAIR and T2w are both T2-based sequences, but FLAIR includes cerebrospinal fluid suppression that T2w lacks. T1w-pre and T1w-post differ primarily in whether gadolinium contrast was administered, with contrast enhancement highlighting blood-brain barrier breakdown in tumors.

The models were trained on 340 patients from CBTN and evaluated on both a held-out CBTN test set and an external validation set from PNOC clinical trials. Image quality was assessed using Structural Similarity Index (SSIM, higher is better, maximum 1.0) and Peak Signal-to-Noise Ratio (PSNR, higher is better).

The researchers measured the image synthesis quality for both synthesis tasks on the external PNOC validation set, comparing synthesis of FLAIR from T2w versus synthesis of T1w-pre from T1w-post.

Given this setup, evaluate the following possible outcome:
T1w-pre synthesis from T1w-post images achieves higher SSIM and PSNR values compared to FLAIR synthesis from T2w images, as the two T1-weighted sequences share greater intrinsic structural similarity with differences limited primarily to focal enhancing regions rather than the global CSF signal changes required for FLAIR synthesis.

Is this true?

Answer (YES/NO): NO